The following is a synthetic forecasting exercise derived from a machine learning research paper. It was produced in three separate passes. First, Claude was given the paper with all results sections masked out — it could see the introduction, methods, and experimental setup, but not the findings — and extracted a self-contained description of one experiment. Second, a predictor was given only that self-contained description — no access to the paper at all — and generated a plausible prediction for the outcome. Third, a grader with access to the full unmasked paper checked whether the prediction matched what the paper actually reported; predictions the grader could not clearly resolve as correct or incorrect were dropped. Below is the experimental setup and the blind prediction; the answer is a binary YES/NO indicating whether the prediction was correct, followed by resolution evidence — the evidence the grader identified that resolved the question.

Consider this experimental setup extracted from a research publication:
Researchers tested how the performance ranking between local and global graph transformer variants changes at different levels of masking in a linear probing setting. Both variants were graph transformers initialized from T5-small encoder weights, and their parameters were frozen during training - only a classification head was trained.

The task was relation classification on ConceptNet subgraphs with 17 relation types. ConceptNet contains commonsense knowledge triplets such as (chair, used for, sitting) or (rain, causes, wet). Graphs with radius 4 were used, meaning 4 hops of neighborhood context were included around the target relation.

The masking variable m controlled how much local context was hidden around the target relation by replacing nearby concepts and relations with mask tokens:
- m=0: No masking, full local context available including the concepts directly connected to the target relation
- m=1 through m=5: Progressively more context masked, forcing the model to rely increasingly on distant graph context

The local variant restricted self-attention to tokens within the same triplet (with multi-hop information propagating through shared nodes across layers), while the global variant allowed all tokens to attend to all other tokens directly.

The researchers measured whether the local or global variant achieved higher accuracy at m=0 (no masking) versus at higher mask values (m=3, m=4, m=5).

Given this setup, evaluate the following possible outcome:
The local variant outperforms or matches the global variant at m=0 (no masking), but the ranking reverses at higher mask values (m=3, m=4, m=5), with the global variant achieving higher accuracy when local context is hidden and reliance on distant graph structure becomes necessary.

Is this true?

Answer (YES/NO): NO